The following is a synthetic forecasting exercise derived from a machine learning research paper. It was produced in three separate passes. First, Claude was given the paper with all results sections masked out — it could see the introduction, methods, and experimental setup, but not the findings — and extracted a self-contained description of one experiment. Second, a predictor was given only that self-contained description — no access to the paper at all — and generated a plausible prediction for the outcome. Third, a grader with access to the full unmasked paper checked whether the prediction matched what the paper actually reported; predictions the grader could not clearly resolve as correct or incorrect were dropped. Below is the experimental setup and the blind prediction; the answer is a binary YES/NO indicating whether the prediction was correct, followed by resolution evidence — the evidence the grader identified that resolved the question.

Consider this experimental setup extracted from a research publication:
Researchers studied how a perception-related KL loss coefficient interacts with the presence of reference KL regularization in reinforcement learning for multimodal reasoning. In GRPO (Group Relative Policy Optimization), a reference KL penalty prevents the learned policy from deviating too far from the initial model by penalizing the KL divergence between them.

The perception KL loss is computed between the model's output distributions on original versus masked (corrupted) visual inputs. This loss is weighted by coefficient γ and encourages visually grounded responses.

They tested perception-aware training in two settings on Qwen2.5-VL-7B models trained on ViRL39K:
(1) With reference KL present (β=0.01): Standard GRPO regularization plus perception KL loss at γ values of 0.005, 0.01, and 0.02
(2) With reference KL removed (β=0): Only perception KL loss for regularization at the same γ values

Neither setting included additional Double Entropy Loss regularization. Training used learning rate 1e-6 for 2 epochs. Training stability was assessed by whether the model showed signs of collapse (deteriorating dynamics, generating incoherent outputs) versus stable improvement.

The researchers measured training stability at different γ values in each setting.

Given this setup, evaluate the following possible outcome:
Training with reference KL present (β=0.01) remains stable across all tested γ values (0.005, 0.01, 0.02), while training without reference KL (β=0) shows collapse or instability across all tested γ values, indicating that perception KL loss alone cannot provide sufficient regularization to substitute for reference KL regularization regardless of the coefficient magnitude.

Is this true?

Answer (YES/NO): NO